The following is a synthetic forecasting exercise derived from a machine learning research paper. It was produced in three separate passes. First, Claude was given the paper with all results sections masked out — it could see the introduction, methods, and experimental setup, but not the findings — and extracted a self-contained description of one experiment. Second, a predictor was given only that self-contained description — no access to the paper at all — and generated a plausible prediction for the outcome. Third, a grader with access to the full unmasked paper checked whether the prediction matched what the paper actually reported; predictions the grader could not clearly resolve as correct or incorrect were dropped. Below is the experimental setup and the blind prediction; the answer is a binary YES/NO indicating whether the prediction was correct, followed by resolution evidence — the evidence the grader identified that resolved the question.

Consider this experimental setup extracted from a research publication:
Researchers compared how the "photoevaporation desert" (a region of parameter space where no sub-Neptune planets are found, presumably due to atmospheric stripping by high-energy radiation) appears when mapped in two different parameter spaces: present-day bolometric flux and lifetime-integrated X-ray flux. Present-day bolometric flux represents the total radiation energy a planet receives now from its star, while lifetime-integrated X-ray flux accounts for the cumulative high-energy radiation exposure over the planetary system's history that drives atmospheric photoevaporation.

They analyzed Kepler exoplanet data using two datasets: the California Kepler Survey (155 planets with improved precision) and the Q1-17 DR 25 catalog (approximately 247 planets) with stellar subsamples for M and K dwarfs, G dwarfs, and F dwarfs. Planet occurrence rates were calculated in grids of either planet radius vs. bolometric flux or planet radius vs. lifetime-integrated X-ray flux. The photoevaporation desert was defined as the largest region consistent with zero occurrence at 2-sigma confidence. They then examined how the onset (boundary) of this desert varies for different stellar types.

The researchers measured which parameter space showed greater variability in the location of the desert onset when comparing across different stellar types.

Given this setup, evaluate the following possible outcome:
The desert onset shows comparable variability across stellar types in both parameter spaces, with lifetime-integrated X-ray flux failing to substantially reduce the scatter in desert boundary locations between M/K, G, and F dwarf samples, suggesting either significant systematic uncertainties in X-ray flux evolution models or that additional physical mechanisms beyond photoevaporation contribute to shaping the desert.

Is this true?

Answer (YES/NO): NO